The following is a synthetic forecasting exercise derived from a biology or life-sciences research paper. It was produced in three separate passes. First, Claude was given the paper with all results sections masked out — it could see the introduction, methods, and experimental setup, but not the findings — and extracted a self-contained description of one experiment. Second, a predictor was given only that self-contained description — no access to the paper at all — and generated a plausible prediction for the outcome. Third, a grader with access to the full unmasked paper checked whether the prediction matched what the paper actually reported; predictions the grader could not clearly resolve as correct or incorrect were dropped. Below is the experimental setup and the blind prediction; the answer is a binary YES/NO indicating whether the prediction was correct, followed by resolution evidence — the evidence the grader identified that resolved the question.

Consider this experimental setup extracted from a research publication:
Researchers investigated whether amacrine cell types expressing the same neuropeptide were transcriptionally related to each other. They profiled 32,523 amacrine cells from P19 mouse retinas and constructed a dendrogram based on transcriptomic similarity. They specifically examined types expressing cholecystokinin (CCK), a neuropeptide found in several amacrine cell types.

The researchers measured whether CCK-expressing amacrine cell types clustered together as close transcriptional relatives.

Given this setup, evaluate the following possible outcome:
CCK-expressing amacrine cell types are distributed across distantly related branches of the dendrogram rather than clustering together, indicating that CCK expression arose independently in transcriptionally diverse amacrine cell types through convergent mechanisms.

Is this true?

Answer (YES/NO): NO